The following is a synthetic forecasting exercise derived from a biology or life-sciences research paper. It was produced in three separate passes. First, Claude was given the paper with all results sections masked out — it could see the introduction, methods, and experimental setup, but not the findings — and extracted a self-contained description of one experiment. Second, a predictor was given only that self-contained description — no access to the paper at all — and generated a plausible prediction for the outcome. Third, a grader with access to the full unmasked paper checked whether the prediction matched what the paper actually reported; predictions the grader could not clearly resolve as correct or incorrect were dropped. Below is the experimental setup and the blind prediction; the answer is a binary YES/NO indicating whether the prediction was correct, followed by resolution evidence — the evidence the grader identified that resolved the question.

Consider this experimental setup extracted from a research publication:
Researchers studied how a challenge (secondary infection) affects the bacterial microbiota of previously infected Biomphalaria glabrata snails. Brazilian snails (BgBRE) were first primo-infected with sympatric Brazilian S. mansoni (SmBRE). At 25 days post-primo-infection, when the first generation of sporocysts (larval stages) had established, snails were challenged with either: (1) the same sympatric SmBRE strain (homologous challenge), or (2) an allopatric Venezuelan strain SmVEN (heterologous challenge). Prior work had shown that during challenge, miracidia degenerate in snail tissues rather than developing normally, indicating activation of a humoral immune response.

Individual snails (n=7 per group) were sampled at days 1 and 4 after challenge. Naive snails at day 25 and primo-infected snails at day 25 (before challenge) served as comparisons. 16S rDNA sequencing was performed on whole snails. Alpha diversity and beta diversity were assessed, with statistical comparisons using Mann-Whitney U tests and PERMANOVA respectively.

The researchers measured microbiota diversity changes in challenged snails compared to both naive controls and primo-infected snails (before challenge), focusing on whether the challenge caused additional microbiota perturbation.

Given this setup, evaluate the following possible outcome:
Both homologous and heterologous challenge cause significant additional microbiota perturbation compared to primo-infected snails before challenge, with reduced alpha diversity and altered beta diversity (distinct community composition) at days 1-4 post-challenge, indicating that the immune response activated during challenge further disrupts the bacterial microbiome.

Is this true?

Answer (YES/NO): NO